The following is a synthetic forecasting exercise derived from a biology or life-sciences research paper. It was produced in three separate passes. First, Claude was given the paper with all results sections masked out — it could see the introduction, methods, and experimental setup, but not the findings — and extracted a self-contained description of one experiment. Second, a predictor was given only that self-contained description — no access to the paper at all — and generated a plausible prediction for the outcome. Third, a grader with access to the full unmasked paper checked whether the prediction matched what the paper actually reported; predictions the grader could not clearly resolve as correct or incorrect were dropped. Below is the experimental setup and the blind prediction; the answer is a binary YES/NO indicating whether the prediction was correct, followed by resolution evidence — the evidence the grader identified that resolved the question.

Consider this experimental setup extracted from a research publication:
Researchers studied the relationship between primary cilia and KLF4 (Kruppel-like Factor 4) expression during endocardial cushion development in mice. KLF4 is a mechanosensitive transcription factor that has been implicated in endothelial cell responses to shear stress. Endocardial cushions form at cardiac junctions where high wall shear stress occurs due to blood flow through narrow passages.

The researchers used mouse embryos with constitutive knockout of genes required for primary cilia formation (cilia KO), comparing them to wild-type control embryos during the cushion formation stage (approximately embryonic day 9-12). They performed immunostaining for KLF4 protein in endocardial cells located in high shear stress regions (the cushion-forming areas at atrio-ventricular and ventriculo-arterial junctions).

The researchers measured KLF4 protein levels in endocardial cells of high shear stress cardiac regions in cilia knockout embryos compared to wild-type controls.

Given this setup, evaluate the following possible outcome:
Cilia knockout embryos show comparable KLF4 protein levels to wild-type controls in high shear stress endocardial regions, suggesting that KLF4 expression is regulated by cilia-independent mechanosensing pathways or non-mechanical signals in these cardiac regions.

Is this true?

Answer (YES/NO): NO